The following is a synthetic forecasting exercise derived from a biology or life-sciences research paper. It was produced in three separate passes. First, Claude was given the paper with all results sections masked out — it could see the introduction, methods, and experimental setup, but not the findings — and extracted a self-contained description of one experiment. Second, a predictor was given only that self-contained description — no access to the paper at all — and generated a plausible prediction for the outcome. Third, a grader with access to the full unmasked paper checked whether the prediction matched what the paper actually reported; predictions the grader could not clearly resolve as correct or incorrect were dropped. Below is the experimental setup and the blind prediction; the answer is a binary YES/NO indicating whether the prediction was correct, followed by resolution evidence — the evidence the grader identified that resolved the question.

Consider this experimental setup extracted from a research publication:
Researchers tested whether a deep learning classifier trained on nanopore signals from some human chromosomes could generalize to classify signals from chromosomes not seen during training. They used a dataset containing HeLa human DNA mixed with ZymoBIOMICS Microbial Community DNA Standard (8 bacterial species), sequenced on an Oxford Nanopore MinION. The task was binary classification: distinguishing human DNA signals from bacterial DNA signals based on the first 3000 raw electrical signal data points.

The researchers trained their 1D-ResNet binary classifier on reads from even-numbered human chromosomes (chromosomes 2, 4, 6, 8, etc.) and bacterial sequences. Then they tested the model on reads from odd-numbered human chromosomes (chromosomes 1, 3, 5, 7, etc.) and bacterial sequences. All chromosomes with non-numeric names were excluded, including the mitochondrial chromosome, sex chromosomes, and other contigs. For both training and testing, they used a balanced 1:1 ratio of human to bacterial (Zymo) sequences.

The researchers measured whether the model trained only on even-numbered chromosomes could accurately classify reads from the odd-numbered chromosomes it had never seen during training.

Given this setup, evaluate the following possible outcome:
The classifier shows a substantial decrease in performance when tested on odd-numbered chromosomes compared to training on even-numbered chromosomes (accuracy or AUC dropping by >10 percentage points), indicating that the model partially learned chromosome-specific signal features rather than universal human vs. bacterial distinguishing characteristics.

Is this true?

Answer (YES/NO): NO